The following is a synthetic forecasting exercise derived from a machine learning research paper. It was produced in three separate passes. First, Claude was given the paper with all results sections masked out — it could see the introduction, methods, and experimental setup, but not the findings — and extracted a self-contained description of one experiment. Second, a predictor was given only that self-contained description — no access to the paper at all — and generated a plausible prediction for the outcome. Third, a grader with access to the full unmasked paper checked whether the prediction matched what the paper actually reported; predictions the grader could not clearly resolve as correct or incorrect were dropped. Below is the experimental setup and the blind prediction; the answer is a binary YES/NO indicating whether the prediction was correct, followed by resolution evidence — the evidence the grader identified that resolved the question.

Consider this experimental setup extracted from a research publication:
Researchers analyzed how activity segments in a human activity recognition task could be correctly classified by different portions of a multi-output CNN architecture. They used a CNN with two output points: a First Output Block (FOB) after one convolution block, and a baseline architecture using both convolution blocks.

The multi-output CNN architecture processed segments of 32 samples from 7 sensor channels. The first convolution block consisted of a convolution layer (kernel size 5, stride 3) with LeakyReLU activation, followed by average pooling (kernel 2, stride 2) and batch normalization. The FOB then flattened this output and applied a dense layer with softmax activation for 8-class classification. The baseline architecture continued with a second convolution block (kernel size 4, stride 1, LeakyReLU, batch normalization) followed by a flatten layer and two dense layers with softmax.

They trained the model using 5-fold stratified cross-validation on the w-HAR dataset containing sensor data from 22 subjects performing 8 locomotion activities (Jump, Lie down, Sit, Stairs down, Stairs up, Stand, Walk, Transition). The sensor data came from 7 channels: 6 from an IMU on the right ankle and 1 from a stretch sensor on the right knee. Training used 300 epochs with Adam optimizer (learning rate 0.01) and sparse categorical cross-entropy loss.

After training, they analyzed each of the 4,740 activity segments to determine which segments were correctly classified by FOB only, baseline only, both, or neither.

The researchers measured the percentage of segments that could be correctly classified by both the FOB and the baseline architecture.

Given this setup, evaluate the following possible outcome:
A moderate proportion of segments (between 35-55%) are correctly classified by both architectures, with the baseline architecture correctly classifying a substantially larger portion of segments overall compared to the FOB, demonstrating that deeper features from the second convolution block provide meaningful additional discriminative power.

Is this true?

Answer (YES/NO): NO